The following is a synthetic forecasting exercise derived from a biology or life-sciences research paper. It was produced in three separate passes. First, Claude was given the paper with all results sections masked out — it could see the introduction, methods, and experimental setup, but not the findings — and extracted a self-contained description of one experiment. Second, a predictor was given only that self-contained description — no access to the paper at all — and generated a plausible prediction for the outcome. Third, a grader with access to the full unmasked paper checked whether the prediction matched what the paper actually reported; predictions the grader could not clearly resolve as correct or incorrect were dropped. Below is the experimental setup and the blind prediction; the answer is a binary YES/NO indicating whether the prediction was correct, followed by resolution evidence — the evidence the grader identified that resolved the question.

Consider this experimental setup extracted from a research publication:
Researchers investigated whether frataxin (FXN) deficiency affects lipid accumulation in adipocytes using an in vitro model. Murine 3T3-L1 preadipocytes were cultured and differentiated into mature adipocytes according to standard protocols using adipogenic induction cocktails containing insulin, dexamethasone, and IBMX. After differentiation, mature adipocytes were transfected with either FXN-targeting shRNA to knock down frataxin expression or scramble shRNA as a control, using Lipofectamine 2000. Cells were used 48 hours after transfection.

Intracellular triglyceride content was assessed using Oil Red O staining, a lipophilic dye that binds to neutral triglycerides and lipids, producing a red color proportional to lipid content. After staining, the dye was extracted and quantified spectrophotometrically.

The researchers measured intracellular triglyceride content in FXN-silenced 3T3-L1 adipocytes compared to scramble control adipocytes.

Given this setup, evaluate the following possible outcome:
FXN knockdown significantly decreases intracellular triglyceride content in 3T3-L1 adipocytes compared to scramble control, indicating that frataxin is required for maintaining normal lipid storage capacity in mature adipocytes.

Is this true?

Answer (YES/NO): NO